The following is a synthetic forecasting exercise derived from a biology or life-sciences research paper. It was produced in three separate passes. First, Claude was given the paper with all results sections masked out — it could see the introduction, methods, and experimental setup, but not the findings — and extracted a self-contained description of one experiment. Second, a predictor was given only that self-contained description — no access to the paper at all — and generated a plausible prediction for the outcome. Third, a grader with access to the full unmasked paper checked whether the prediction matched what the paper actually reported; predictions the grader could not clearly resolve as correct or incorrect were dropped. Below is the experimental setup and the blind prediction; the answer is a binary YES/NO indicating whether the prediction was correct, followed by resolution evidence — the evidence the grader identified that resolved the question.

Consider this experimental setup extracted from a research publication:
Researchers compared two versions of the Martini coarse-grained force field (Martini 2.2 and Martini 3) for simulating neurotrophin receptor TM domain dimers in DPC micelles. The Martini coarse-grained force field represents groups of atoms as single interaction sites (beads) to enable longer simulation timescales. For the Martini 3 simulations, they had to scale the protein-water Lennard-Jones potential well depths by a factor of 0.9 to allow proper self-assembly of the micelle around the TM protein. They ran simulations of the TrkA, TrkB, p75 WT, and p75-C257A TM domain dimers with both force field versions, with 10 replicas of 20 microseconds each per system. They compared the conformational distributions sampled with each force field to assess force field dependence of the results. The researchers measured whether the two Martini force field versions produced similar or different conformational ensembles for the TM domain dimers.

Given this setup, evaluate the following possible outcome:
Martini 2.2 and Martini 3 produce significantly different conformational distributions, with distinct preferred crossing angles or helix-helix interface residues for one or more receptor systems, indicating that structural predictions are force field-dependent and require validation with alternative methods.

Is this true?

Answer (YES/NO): NO